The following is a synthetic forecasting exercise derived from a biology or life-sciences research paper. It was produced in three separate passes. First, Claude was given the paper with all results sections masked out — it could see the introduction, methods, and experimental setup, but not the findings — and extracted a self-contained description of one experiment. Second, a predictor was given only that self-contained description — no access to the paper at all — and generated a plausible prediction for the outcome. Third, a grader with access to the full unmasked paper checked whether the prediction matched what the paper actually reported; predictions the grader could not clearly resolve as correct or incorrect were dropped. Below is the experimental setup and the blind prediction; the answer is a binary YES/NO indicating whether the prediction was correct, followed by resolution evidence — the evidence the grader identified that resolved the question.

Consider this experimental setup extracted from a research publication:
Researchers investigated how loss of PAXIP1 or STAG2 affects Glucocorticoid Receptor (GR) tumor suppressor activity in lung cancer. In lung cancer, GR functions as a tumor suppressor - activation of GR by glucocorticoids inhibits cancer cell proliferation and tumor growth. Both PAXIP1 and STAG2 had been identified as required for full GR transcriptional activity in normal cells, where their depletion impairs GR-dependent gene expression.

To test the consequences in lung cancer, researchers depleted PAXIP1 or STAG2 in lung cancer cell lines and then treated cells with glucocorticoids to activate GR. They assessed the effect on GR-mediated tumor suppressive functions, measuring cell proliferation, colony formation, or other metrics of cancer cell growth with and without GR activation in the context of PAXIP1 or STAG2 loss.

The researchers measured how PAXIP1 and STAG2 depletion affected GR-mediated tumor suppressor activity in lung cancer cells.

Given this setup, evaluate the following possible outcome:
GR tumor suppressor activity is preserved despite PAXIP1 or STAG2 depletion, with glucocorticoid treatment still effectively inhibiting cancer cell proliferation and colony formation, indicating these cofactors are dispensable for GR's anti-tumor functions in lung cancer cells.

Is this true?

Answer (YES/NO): NO